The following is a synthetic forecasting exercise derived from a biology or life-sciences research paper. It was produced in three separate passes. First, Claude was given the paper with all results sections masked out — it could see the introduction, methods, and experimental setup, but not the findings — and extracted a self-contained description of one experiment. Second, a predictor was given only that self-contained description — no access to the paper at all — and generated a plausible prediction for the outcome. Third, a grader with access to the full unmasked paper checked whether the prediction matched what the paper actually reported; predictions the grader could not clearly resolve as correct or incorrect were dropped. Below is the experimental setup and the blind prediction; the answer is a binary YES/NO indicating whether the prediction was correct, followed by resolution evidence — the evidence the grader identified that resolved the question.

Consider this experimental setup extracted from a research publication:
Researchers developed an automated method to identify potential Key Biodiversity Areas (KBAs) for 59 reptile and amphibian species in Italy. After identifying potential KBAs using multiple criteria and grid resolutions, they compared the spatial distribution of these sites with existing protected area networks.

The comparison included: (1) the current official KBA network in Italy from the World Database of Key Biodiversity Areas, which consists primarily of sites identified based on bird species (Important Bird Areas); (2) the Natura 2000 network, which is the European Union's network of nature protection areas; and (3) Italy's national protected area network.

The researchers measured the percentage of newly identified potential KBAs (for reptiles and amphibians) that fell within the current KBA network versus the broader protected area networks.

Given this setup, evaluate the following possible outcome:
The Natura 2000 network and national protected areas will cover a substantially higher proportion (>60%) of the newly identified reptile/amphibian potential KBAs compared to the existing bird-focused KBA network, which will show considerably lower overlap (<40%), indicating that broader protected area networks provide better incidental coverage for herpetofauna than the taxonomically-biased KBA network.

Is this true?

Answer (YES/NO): NO